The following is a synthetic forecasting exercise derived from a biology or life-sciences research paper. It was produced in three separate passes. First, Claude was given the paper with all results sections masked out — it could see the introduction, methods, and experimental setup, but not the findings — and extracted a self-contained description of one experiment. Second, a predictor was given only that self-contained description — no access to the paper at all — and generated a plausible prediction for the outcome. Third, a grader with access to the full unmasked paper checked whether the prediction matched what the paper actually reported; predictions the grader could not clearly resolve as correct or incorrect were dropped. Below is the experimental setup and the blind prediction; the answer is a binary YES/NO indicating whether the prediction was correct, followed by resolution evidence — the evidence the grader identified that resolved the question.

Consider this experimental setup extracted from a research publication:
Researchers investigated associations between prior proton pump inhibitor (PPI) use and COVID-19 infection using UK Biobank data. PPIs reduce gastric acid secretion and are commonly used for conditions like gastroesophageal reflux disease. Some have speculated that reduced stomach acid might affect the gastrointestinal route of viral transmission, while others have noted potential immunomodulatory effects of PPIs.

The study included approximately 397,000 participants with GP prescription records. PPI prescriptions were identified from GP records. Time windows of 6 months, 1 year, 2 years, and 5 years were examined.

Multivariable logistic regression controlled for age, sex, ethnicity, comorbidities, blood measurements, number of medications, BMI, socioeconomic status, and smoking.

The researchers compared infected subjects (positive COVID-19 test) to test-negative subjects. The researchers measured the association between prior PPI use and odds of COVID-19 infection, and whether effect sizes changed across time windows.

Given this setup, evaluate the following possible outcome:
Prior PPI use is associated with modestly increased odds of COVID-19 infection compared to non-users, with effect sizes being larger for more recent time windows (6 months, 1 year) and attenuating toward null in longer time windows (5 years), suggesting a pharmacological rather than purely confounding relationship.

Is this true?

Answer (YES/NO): NO